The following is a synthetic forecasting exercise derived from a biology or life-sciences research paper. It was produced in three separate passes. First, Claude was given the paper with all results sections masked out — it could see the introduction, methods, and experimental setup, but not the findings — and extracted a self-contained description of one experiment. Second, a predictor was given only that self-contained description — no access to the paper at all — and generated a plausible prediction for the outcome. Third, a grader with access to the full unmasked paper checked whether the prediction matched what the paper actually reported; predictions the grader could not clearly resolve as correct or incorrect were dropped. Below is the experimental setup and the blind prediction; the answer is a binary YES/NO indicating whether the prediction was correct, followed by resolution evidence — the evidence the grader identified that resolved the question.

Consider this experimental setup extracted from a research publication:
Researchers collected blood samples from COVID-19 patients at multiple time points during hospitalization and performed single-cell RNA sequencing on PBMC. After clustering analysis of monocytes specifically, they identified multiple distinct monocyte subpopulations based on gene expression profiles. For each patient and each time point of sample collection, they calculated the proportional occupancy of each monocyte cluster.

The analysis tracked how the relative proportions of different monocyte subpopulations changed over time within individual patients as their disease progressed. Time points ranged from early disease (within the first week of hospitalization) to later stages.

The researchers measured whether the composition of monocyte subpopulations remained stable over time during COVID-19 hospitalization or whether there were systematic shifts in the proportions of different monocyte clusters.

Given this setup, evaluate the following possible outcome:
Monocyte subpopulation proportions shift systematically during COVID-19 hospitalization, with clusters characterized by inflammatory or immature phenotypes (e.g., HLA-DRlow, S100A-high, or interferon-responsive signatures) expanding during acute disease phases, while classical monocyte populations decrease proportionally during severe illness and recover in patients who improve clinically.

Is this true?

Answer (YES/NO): NO